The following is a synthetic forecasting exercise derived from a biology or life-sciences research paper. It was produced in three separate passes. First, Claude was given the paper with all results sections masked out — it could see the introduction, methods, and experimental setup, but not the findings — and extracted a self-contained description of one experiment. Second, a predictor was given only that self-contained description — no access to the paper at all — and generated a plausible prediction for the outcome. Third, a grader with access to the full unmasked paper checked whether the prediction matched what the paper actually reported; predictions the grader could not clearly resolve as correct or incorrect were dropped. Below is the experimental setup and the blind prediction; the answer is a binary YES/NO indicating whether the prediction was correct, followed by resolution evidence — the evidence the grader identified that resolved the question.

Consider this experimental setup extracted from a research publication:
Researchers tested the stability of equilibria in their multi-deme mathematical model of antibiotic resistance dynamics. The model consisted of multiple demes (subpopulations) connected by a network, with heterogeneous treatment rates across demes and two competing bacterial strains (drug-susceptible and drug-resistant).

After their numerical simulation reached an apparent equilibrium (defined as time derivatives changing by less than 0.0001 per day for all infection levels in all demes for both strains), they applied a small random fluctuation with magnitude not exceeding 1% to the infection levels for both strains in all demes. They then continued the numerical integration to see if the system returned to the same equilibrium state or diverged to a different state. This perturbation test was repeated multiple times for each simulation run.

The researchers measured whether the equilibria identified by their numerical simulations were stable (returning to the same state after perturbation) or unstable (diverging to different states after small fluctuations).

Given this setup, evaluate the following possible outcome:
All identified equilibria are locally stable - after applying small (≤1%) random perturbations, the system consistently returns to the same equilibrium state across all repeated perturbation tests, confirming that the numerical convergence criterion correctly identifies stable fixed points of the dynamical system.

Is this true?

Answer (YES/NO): YES